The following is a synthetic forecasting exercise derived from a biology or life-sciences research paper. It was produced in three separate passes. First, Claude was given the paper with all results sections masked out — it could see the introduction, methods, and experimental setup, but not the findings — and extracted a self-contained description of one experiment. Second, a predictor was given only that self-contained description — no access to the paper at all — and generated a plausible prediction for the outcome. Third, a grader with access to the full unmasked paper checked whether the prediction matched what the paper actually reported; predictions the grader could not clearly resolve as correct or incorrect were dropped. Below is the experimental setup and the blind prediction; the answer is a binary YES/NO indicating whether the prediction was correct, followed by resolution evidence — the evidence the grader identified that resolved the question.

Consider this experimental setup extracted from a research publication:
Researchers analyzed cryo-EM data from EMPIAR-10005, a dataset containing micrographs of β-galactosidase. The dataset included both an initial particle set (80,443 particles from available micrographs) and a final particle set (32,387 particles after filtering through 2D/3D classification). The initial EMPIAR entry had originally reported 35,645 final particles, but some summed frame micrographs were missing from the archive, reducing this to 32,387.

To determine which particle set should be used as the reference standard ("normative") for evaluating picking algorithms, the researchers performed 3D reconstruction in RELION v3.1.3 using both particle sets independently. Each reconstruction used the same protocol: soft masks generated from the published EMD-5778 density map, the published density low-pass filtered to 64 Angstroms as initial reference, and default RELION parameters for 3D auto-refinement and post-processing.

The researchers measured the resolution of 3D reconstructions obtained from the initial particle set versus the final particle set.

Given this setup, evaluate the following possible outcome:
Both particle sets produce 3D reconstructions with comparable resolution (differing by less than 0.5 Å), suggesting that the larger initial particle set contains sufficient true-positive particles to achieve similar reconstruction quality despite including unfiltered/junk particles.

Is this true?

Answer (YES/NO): NO